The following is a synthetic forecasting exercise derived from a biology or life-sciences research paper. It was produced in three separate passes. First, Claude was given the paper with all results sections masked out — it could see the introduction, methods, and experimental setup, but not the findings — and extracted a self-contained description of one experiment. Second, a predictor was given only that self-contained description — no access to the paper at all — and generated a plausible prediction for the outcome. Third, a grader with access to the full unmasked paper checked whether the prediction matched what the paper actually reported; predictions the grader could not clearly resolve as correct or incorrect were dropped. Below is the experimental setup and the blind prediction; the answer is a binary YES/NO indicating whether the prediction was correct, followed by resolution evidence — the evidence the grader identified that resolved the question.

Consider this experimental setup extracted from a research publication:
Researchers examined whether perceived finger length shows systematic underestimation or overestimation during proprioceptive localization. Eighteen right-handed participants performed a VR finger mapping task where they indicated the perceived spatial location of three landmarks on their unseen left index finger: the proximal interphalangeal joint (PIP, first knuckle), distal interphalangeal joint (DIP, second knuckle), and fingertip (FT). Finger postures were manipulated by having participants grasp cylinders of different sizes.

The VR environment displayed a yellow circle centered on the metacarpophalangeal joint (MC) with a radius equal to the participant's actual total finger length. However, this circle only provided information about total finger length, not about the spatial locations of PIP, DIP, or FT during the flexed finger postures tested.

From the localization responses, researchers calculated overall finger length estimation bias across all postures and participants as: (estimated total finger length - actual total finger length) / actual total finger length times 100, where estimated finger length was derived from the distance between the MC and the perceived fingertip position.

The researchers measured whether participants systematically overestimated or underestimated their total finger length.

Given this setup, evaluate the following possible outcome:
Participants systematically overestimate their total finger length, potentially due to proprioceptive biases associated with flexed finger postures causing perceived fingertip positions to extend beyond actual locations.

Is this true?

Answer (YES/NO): NO